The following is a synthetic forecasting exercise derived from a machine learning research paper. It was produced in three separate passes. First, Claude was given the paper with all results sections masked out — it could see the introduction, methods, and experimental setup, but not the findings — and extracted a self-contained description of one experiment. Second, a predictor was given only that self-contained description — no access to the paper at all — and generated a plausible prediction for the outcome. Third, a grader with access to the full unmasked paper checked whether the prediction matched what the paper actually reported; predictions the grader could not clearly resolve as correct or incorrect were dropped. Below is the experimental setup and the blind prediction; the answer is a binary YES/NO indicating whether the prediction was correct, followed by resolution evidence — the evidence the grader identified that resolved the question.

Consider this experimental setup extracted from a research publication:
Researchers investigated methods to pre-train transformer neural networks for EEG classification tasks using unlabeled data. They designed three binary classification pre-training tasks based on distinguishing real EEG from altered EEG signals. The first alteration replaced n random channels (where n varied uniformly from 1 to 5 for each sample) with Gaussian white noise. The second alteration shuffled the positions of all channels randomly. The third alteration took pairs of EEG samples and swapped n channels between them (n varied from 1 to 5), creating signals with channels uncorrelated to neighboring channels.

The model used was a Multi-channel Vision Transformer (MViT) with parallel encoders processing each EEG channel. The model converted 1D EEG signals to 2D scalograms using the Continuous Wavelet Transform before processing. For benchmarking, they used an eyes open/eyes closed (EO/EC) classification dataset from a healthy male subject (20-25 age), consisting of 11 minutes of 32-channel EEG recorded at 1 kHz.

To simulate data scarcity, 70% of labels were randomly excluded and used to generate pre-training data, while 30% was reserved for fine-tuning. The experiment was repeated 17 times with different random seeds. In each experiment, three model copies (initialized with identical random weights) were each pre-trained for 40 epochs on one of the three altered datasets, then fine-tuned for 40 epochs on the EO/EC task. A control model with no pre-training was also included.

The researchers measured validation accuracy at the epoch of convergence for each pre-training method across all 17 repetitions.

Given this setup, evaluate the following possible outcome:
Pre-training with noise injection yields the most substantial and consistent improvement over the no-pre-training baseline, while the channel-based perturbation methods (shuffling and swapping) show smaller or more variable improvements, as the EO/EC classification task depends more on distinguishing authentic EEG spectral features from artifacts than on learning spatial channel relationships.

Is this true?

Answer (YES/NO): NO